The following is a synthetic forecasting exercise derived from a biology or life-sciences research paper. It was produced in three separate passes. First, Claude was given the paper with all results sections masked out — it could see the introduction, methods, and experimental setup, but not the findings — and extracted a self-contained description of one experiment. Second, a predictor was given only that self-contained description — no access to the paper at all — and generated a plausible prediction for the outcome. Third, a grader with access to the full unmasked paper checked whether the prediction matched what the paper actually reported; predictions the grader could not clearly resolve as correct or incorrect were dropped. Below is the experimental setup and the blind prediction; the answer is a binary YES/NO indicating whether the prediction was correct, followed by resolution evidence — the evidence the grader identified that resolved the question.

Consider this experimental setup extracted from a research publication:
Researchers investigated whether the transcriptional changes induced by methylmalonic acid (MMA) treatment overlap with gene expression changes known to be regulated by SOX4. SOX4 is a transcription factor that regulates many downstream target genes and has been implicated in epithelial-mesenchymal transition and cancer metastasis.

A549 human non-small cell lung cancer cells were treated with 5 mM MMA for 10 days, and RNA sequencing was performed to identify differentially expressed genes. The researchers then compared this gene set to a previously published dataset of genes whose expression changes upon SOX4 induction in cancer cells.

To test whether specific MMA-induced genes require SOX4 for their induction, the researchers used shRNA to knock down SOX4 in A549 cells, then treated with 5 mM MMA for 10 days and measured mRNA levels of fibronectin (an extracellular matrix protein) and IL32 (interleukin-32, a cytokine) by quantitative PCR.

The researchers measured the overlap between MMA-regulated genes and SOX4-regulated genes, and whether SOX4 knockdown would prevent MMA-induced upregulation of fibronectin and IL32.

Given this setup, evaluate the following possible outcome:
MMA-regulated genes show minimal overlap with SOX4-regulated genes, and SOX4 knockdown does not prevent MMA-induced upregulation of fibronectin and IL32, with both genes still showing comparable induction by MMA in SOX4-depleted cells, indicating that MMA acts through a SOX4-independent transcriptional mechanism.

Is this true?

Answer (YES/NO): NO